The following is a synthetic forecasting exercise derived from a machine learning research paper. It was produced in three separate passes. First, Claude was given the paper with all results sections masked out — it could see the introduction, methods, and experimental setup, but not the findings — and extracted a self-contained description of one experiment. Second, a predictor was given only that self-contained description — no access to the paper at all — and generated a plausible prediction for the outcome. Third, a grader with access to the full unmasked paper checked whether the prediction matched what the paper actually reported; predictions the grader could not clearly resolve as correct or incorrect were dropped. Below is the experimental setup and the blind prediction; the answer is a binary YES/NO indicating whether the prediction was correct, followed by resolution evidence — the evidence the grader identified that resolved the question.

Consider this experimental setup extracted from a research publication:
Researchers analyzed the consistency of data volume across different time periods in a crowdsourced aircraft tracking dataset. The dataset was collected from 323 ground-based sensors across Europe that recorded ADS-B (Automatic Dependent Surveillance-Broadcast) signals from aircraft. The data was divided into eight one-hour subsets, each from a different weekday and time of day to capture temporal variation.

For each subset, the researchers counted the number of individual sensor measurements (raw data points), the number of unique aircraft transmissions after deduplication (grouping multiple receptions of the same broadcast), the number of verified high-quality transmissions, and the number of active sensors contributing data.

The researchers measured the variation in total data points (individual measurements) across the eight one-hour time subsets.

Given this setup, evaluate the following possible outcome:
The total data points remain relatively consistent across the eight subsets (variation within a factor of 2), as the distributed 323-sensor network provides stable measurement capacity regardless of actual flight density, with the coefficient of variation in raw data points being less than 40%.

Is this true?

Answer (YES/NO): YES